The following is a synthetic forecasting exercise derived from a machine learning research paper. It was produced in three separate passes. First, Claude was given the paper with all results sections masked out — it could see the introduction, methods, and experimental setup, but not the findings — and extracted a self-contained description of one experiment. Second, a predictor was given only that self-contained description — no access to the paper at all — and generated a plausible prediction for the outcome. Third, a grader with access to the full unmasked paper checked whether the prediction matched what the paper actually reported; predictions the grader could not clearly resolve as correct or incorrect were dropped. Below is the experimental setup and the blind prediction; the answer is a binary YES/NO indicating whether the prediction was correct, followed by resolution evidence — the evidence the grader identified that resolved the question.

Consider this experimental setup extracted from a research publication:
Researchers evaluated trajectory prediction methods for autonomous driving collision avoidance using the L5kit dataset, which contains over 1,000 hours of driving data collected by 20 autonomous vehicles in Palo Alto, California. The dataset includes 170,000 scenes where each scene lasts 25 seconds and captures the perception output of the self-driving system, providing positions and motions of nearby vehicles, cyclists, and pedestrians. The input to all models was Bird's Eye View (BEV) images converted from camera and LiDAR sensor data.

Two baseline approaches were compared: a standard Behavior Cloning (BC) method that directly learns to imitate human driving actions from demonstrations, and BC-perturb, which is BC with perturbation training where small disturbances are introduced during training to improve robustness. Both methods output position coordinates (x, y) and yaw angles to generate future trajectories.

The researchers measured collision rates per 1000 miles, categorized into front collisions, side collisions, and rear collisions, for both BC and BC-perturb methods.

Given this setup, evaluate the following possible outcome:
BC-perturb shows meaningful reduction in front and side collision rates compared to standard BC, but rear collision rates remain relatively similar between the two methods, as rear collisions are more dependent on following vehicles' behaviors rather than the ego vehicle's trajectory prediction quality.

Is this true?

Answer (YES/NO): NO